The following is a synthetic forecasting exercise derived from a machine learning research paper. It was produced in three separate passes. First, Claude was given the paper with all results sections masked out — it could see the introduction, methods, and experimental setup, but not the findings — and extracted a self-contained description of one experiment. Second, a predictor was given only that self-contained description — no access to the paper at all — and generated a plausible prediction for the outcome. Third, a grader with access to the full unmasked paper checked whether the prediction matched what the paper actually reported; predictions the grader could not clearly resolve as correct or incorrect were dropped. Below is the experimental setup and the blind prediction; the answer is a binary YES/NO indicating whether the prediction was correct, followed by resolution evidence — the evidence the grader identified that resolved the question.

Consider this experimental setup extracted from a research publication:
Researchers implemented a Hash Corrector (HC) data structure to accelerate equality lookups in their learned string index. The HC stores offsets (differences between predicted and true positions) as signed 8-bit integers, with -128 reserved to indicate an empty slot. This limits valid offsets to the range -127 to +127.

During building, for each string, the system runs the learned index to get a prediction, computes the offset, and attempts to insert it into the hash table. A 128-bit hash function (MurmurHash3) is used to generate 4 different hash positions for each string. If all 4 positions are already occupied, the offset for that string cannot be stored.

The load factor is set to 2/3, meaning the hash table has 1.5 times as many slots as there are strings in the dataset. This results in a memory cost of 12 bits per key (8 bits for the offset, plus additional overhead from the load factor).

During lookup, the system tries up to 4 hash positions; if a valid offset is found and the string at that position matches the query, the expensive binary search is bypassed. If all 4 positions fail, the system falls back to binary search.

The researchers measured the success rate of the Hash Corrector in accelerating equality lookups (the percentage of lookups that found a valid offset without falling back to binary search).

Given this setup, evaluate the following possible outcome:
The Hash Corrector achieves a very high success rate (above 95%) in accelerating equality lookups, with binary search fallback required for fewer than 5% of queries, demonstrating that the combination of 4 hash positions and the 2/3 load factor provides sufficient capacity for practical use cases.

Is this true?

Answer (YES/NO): YES